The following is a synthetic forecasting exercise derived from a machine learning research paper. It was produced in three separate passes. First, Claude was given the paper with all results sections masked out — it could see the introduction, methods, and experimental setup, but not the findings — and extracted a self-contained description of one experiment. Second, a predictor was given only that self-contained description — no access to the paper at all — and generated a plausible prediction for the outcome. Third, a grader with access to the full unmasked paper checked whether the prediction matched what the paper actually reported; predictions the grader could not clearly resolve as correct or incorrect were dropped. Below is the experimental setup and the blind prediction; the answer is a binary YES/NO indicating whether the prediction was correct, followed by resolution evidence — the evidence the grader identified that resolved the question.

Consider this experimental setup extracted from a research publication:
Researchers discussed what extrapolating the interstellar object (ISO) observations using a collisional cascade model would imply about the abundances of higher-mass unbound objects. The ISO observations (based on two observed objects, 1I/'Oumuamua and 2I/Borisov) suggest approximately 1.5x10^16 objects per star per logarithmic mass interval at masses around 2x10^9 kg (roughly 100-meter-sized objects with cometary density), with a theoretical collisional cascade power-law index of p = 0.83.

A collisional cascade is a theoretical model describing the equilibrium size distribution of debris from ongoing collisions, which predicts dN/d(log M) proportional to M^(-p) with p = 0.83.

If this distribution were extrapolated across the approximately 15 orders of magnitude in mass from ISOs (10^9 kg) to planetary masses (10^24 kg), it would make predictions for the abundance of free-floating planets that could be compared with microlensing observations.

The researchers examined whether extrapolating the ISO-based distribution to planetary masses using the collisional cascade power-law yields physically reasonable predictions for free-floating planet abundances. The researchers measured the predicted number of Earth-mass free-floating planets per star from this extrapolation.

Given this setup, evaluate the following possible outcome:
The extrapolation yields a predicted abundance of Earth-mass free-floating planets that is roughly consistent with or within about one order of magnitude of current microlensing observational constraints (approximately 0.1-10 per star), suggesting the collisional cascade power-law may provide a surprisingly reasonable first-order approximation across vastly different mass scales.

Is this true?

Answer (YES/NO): NO